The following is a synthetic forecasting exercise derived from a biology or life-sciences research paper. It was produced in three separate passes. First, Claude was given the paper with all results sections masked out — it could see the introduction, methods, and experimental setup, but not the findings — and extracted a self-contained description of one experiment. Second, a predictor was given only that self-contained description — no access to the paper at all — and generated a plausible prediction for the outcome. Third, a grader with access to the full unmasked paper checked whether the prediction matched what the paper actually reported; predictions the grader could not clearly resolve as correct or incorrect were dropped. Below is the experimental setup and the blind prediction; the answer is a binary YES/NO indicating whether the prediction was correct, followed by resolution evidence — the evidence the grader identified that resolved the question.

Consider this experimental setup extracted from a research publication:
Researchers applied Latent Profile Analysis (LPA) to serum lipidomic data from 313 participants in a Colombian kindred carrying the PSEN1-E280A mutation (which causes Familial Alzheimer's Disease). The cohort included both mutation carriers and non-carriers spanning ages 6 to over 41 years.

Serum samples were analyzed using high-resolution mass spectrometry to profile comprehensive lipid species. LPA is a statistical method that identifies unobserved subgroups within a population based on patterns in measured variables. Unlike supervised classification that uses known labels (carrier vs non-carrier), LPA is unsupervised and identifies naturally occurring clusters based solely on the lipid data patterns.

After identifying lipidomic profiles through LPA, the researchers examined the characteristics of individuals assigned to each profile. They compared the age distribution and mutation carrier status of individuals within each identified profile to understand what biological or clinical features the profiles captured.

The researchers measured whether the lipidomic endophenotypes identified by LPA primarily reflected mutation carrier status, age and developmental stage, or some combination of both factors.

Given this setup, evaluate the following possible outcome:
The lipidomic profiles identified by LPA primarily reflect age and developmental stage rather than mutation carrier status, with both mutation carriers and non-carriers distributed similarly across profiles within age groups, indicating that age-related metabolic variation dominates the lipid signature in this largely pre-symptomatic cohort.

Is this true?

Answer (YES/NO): NO